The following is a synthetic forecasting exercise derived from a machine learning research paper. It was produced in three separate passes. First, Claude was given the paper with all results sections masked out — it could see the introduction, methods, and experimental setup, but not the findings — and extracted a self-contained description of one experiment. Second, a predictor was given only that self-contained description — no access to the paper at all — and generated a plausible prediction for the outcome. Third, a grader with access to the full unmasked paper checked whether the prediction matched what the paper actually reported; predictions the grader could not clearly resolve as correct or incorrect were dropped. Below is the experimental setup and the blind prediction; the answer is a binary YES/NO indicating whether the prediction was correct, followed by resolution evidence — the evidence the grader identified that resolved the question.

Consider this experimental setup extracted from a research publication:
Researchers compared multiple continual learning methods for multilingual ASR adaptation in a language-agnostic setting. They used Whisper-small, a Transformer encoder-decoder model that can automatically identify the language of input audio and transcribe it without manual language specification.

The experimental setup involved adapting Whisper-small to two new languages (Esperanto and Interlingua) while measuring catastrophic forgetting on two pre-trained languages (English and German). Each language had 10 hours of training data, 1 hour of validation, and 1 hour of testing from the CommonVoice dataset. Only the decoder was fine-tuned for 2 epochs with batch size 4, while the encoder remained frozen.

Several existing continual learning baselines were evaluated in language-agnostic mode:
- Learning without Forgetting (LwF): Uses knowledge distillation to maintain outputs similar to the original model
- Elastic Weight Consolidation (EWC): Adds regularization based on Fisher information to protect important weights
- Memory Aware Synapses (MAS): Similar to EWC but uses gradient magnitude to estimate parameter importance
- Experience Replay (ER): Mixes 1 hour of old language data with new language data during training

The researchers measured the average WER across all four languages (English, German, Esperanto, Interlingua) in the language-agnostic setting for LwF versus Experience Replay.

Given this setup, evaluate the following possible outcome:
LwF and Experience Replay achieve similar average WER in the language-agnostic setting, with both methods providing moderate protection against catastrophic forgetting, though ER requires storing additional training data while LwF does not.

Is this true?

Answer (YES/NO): NO